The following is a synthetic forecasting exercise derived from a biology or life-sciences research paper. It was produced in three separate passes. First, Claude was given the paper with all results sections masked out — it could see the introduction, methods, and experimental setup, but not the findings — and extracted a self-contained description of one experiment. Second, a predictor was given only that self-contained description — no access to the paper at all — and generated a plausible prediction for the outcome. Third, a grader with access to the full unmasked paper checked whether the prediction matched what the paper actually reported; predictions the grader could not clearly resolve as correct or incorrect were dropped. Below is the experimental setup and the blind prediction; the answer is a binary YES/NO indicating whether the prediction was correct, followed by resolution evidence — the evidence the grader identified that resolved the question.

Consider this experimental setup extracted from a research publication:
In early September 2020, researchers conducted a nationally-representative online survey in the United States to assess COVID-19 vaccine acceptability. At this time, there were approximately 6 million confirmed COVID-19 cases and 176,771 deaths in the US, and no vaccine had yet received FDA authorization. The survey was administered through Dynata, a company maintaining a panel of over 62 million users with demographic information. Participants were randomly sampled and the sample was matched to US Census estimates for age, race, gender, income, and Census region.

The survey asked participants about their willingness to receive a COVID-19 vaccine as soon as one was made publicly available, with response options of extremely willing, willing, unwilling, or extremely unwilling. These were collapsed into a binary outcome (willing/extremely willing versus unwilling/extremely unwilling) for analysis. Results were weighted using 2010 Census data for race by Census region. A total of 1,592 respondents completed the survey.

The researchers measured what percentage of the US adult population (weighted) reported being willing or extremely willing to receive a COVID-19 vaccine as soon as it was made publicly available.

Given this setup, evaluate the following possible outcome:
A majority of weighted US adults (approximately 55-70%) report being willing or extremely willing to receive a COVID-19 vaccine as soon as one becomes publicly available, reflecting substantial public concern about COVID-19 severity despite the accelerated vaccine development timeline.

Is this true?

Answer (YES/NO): YES